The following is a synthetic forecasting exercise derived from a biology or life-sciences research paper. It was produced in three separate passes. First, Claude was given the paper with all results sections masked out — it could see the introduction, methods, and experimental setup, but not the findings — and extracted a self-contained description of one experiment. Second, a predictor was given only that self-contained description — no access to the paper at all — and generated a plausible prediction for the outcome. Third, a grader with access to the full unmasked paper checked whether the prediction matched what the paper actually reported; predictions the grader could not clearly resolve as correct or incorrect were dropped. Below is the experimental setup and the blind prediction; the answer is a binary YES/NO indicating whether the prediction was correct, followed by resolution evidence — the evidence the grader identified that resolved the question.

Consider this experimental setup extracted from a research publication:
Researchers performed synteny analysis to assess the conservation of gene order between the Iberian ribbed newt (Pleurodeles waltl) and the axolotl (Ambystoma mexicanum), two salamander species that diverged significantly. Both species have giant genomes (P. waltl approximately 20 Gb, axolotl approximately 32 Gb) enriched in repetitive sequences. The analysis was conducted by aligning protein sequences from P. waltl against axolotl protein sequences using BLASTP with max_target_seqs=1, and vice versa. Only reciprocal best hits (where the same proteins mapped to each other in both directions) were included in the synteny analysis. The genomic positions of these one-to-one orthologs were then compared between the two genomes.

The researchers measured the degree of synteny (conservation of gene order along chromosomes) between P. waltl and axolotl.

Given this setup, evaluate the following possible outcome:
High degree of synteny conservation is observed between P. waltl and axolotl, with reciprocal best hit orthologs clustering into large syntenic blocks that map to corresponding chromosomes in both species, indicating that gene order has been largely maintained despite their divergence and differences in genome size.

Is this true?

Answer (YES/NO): YES